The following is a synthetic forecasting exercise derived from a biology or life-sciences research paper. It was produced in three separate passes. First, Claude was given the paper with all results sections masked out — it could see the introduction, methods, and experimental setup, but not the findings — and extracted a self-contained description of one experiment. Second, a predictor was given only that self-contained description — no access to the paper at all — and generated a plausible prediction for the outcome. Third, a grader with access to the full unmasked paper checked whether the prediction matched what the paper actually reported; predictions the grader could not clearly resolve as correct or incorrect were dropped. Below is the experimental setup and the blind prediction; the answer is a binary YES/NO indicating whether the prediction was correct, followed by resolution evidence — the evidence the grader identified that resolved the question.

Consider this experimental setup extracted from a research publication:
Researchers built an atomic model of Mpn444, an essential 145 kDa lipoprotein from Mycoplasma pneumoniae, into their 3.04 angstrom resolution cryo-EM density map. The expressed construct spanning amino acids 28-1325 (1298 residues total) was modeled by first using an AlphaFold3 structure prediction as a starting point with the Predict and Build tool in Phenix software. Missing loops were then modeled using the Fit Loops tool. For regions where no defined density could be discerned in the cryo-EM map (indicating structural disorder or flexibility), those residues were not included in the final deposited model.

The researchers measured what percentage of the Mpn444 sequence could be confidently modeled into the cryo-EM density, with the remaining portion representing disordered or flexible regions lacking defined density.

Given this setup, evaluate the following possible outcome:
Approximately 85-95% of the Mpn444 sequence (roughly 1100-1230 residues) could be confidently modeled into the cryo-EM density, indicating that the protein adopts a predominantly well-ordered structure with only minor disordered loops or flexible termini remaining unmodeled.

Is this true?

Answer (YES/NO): NO